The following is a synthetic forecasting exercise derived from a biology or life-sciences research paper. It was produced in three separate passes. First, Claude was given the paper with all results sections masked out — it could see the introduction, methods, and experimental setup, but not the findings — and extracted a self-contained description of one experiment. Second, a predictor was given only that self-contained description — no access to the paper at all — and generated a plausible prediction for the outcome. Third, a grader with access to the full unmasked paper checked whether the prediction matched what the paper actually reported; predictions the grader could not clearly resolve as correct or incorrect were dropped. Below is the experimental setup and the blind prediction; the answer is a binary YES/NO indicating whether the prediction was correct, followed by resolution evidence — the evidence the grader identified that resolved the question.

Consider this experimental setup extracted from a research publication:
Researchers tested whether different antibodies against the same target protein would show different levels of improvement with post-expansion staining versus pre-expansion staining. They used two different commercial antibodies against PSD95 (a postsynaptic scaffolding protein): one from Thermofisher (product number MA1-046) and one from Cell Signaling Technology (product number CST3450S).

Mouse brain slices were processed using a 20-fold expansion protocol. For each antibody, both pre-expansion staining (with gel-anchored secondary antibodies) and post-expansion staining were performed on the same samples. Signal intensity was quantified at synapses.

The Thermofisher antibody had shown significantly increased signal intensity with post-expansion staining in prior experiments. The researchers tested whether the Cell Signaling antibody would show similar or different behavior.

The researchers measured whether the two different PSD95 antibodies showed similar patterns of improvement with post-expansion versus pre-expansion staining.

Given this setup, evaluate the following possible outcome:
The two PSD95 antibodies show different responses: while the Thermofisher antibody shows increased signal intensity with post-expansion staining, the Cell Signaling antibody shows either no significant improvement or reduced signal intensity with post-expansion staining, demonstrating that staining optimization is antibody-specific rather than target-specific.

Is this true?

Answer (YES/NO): YES